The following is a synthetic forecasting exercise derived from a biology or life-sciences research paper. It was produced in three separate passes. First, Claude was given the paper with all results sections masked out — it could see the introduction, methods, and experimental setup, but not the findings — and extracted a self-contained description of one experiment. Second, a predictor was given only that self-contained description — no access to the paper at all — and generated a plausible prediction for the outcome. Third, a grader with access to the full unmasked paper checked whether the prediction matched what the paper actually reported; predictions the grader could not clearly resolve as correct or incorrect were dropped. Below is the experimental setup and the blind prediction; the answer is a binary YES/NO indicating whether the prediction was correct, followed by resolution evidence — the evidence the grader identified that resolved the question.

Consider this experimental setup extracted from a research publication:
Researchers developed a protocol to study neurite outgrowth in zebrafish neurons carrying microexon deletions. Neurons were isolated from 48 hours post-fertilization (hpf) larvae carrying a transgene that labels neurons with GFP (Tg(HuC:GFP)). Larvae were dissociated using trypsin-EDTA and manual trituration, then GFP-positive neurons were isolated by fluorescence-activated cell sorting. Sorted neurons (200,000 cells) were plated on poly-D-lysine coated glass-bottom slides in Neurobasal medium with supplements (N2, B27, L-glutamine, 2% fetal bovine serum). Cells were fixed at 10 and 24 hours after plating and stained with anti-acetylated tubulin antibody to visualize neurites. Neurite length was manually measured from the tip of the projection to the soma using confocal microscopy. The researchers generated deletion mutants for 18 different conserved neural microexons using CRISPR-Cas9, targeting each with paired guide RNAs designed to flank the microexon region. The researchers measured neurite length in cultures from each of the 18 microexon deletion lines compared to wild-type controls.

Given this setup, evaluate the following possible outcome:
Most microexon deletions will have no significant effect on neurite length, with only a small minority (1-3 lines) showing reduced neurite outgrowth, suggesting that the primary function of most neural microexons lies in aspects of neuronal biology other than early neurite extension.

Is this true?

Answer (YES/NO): NO